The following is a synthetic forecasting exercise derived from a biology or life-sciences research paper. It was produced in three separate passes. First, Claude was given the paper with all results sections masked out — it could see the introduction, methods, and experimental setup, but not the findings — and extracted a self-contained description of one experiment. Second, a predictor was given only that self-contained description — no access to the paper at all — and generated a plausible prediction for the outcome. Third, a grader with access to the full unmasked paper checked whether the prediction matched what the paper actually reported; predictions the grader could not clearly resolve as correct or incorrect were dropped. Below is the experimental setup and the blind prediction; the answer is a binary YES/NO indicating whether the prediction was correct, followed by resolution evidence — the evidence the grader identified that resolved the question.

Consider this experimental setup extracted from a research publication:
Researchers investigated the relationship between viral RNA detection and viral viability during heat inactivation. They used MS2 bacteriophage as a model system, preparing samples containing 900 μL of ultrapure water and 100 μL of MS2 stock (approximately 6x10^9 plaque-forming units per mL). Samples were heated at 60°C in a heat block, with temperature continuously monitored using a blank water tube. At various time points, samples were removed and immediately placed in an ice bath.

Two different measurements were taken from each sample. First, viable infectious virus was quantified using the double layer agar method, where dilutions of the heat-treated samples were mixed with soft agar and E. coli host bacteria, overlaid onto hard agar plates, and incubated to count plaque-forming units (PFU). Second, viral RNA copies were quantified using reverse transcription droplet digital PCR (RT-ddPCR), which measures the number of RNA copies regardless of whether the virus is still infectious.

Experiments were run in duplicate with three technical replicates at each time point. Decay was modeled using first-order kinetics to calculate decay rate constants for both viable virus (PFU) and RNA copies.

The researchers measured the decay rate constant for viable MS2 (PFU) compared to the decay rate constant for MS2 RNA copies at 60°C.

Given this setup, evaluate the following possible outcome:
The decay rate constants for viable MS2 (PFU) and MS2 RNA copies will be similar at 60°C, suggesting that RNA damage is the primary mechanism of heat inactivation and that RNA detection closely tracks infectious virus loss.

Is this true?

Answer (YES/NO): NO